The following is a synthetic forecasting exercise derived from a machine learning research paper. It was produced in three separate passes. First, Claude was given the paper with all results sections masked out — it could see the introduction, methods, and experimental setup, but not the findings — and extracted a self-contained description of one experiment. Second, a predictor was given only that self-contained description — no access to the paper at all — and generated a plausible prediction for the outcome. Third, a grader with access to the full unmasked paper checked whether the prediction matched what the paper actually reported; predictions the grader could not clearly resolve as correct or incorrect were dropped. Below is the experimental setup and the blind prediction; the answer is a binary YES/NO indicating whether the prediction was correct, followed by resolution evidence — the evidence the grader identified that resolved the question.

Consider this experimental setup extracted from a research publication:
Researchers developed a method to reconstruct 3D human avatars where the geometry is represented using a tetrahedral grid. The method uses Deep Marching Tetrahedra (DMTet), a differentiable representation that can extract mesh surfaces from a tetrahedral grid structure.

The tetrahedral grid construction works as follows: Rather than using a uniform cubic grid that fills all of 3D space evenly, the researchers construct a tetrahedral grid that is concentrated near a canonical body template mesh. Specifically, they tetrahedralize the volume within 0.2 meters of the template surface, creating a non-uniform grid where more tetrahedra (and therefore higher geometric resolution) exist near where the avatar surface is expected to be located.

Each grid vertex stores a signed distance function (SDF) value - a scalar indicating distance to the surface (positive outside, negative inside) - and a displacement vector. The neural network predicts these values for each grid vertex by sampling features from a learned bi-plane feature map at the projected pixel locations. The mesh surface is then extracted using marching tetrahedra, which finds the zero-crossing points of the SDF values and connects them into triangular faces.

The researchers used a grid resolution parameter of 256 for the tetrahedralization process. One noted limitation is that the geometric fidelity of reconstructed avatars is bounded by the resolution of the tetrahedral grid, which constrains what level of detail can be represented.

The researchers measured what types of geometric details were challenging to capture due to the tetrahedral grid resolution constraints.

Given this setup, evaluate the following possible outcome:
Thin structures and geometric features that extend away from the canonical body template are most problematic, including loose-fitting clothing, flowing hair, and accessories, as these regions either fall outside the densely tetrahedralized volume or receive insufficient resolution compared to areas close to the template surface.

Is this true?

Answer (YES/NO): NO